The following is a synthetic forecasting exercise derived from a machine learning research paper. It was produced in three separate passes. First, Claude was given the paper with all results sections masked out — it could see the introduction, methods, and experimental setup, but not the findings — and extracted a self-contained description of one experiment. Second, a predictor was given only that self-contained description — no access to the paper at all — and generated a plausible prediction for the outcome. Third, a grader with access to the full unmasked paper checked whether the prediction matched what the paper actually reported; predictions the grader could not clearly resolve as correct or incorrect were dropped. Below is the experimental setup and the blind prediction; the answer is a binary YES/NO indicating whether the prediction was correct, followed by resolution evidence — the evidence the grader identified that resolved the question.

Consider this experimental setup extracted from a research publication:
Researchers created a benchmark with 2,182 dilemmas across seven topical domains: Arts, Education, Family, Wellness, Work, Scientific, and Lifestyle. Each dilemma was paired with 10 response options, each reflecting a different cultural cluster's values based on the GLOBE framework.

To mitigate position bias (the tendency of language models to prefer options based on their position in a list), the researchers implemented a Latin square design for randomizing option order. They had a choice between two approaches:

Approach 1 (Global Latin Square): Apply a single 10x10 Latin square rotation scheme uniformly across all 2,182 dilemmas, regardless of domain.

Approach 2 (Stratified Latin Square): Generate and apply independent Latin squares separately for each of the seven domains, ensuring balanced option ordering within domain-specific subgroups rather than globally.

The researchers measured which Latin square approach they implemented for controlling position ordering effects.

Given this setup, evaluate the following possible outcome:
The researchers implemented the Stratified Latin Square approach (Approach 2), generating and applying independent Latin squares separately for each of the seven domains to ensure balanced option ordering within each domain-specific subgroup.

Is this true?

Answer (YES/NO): YES